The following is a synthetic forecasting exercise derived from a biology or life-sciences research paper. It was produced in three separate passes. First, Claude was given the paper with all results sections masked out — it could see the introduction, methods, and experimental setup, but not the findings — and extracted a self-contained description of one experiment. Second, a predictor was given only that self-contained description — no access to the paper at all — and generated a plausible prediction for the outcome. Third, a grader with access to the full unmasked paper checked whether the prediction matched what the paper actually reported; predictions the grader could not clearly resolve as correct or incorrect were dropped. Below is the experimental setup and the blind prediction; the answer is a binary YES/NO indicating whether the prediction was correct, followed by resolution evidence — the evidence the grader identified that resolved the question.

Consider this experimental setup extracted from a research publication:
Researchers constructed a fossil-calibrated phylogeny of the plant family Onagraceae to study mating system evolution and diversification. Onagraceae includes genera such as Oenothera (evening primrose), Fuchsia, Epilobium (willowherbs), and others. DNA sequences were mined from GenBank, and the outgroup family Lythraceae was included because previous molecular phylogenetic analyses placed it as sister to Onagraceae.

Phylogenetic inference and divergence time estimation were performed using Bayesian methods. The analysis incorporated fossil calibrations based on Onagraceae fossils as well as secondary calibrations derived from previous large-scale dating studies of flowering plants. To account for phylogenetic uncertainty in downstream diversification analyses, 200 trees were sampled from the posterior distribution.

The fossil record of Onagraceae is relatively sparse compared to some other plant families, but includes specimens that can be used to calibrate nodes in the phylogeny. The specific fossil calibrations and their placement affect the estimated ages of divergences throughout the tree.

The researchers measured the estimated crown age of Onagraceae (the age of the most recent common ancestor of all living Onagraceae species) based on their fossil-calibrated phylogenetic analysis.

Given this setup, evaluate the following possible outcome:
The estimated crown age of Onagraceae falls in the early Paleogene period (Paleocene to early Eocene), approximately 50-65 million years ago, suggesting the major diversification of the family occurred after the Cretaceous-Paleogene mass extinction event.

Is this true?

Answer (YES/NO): NO